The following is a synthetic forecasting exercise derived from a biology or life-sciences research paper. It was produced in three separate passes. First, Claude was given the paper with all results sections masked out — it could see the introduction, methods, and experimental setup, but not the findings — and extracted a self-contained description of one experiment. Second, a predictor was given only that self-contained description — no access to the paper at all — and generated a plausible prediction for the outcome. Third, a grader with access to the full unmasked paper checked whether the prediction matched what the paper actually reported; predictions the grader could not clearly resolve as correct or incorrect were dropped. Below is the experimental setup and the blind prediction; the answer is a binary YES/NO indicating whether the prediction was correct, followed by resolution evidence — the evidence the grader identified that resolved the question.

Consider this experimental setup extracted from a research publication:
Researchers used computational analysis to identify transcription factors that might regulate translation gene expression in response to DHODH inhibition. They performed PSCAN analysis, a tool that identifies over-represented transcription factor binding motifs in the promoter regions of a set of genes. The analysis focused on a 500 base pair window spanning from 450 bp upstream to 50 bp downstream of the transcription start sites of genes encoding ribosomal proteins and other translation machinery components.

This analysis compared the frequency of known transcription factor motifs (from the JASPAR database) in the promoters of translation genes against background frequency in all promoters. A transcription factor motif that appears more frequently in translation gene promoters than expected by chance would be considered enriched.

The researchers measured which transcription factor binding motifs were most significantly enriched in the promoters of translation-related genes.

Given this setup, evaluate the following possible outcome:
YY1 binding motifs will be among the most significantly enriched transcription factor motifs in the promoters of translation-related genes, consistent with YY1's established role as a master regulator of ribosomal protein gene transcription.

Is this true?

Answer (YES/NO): YES